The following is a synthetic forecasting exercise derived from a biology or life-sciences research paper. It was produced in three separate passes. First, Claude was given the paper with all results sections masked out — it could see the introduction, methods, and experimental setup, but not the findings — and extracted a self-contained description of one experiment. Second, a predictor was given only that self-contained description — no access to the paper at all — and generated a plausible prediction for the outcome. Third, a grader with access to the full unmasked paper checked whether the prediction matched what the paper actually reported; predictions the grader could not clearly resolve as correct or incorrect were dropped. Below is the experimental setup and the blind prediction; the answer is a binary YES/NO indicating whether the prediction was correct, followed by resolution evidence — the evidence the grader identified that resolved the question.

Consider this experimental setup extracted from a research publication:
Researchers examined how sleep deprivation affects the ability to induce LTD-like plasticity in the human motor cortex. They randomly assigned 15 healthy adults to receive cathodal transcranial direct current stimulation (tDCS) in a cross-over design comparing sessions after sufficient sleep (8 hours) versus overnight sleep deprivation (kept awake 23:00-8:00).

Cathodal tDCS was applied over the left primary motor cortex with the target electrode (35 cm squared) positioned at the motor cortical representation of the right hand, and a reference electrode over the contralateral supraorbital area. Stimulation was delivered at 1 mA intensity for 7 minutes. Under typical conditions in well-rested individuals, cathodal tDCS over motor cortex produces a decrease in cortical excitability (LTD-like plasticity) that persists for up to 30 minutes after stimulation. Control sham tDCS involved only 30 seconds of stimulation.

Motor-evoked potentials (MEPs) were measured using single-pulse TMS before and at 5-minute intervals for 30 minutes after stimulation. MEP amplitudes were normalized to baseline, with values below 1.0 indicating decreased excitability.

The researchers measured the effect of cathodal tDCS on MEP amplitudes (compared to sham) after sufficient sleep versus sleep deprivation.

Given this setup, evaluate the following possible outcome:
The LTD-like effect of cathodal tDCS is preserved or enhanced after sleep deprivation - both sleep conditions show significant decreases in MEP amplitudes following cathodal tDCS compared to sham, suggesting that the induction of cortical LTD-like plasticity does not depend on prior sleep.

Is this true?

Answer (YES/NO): NO